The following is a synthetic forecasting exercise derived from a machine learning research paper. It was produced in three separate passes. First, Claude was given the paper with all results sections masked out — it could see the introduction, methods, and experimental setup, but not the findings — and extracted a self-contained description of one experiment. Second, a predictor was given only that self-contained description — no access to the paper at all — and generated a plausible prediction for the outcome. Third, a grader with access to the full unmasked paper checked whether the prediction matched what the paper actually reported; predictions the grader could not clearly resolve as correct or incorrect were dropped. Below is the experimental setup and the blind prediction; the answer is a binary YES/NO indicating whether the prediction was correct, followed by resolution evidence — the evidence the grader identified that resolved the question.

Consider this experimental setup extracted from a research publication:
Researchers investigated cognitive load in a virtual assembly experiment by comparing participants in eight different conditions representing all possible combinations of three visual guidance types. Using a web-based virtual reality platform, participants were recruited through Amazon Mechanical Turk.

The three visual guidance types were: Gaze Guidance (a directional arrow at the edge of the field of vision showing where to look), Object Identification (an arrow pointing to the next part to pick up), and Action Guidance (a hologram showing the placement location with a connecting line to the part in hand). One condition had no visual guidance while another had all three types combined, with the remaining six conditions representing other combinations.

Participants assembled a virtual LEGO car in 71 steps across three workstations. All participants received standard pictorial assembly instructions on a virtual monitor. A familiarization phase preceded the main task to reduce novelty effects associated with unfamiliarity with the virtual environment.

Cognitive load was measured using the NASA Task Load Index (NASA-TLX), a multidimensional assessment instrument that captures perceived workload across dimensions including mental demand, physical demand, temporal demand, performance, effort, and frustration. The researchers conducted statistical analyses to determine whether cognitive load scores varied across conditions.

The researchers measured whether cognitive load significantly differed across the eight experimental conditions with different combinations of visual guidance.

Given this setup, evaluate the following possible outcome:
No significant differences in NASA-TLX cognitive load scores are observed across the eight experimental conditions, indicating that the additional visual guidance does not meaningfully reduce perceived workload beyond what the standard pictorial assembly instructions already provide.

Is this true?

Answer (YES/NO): YES